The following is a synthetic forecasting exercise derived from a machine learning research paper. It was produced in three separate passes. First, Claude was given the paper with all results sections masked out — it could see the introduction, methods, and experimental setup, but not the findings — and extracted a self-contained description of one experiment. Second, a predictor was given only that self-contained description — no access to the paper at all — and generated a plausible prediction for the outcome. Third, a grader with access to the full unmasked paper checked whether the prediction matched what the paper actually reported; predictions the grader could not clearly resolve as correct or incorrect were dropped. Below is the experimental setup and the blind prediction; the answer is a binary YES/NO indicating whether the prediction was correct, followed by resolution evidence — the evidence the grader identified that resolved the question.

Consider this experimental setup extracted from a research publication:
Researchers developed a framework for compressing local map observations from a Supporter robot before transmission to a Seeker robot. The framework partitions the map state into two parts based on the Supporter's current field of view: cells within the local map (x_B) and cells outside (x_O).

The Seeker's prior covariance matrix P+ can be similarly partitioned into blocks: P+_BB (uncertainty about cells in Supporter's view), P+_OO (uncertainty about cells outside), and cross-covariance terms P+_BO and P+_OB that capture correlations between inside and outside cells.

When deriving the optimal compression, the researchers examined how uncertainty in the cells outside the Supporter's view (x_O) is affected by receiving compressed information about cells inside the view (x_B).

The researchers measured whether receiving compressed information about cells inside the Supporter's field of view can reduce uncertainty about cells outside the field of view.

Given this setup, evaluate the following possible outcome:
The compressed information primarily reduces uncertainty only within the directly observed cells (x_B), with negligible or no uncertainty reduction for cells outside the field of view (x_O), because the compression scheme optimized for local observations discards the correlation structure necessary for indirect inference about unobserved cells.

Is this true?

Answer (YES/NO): NO